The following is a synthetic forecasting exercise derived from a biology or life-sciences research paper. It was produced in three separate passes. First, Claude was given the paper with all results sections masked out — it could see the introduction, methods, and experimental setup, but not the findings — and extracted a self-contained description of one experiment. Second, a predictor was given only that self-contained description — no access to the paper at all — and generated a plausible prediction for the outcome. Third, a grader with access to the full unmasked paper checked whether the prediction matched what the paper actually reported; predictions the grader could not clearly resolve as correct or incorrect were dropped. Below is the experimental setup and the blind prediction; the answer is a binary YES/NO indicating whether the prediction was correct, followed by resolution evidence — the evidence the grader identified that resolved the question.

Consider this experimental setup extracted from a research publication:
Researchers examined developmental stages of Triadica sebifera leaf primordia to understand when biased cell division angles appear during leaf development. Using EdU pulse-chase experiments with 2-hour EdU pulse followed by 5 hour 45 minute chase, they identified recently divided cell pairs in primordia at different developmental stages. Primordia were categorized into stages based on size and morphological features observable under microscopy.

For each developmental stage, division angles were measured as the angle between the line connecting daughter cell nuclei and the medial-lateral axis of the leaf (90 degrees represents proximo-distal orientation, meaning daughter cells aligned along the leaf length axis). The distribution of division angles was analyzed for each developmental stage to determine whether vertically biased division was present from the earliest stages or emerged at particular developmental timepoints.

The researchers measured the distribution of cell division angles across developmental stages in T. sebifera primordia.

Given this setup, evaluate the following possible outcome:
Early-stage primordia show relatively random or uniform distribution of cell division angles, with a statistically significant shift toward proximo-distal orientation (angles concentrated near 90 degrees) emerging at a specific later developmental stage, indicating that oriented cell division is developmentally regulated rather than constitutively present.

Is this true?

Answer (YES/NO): NO